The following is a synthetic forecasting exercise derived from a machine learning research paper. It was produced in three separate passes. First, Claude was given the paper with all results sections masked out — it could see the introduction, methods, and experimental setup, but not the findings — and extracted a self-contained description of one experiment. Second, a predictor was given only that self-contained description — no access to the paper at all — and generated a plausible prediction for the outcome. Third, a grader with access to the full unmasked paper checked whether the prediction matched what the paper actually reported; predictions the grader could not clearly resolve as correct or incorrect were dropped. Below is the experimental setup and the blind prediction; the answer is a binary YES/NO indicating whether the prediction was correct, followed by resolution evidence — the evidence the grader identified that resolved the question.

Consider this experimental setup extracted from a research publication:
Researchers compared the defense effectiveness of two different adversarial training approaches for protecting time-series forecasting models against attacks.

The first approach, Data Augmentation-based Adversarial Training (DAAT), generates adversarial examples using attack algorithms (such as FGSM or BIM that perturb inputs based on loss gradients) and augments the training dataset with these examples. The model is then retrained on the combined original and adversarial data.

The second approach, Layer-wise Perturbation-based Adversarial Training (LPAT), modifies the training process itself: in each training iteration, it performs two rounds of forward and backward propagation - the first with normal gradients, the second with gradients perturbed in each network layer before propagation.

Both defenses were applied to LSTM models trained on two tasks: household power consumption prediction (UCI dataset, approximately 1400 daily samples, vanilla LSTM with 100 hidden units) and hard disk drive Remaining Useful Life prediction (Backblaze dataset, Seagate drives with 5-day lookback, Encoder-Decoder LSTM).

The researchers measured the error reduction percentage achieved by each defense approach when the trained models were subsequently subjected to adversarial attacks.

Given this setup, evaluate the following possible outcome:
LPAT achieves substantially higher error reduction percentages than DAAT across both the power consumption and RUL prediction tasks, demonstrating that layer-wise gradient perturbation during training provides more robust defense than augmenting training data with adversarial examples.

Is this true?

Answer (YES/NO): NO